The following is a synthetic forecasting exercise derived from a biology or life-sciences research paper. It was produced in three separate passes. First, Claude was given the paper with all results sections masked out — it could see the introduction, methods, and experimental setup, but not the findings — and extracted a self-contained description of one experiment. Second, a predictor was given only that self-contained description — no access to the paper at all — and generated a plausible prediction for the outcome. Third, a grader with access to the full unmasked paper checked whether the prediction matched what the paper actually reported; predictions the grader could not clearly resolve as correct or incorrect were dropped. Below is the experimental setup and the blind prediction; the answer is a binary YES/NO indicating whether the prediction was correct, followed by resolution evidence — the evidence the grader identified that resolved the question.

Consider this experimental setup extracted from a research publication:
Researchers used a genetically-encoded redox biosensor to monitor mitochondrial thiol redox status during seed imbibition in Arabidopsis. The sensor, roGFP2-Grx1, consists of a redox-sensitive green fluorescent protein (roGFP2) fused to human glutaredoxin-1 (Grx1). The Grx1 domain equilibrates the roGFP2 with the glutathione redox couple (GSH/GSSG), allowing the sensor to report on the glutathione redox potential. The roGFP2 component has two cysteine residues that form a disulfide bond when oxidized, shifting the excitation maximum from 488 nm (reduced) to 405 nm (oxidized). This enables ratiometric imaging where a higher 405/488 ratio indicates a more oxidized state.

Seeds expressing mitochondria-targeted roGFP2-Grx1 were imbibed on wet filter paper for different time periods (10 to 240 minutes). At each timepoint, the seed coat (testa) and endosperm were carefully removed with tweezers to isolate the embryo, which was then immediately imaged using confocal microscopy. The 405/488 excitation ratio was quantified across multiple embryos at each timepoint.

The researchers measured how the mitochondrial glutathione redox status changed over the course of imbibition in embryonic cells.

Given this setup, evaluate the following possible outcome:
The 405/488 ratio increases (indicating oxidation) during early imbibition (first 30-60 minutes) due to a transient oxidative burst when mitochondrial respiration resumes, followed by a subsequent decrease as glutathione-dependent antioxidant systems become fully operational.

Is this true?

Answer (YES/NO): NO